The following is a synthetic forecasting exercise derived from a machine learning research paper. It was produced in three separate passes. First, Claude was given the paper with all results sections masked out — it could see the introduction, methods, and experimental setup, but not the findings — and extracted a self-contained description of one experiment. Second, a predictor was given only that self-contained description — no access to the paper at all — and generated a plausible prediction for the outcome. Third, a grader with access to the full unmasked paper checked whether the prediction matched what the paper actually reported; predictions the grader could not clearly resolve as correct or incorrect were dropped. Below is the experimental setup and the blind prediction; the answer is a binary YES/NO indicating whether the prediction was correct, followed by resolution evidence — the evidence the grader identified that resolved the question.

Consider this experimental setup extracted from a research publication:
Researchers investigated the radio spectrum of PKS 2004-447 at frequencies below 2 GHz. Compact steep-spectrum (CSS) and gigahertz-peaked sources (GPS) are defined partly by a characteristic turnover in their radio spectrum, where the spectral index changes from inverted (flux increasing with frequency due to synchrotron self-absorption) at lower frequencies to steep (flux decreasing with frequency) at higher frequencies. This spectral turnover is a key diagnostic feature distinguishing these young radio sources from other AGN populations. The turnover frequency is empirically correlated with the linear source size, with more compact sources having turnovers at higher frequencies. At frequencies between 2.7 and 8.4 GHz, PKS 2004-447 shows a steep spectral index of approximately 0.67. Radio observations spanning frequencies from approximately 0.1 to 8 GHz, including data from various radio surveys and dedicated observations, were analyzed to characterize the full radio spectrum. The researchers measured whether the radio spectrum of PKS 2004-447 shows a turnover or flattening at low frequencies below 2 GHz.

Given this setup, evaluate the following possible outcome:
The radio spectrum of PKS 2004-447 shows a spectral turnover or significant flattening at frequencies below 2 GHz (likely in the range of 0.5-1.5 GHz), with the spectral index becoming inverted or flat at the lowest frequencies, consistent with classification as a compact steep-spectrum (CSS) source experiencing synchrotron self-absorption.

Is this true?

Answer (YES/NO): YES